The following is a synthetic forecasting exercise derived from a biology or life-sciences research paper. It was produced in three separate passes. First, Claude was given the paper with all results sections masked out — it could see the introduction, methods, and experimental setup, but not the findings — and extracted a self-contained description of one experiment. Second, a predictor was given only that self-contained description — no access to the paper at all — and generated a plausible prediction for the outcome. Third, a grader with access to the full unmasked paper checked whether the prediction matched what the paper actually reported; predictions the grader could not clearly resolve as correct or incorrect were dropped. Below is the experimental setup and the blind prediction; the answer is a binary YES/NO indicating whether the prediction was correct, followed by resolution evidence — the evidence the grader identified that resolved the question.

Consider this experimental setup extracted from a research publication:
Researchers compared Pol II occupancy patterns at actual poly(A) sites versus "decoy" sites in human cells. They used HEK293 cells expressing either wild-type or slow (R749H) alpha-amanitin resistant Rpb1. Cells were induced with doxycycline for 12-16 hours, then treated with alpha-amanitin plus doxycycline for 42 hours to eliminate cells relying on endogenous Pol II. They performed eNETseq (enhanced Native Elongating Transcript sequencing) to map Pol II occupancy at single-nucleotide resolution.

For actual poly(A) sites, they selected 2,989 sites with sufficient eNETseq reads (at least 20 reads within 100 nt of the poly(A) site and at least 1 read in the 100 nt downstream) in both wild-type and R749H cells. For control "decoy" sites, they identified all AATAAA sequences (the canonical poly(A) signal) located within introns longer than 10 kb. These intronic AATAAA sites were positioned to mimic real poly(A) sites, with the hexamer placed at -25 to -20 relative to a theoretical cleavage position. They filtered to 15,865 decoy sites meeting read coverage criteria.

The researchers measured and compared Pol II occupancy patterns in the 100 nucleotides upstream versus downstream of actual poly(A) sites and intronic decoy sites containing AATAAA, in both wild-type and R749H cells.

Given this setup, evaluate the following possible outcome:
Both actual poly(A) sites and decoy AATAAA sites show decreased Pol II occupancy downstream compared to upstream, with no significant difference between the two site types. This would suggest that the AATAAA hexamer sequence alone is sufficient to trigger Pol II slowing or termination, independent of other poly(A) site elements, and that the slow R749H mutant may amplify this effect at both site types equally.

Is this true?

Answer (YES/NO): NO